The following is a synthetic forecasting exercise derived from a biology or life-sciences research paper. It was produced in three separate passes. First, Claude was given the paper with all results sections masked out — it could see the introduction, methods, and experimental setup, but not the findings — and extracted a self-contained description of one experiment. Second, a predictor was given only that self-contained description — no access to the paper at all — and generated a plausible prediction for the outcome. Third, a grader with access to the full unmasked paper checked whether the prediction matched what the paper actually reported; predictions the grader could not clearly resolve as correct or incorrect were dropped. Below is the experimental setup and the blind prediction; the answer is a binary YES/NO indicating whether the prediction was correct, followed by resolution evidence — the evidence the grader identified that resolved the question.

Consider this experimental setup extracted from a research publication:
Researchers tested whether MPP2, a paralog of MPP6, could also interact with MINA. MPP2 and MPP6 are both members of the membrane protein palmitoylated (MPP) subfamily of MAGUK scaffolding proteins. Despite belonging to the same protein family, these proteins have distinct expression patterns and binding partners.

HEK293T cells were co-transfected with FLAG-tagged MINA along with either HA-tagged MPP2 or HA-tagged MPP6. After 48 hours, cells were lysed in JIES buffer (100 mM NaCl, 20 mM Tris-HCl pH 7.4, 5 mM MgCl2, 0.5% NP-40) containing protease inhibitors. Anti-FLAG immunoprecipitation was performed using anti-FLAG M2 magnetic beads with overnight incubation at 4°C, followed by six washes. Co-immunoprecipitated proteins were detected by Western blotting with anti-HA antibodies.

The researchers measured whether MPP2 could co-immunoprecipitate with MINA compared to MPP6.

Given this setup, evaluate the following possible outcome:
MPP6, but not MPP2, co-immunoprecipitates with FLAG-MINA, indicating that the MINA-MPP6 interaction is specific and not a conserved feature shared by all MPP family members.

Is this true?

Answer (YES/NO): YES